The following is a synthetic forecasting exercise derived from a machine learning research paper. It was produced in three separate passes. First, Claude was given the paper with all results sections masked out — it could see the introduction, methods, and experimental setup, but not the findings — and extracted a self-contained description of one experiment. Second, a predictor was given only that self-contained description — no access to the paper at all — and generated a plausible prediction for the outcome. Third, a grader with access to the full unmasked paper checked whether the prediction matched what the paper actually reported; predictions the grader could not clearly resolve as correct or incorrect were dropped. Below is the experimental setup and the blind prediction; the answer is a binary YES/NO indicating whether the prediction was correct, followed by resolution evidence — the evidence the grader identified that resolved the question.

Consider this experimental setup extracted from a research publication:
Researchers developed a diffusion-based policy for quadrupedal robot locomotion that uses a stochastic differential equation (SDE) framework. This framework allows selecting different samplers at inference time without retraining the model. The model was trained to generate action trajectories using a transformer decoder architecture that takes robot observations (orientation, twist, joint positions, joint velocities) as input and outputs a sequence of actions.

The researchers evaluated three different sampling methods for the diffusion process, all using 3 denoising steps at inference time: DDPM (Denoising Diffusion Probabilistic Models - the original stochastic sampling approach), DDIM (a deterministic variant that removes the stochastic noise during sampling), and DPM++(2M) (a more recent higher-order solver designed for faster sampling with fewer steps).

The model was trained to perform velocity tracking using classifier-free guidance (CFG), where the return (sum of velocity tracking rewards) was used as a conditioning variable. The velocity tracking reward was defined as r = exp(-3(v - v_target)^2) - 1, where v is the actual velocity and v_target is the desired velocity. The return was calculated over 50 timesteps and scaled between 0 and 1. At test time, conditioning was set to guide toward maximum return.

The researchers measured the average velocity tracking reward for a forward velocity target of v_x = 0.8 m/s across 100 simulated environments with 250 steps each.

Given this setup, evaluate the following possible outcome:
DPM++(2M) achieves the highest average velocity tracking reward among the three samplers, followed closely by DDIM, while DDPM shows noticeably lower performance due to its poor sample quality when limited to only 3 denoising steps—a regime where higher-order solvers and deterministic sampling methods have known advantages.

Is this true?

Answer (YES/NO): NO